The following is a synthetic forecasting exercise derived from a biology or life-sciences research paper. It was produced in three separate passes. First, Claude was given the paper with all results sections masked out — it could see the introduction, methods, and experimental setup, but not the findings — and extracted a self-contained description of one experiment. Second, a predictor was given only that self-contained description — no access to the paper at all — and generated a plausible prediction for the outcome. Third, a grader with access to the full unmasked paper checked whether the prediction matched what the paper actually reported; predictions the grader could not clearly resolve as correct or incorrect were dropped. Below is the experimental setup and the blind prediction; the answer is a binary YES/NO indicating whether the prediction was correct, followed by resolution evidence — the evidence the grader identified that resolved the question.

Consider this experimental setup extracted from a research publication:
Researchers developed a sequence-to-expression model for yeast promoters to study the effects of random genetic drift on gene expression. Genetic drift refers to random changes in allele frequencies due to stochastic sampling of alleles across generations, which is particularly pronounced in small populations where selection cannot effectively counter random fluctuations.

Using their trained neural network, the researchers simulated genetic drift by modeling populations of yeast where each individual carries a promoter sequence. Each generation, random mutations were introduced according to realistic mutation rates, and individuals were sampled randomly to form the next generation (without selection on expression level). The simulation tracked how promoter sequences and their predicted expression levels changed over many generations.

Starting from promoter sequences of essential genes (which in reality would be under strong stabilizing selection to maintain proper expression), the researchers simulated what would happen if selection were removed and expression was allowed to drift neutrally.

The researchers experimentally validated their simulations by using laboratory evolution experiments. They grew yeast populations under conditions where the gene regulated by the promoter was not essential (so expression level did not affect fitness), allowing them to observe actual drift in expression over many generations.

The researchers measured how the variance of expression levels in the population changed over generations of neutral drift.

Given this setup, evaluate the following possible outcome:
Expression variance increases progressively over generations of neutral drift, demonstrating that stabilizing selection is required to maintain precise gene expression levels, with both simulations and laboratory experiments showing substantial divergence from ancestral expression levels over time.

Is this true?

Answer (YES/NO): NO